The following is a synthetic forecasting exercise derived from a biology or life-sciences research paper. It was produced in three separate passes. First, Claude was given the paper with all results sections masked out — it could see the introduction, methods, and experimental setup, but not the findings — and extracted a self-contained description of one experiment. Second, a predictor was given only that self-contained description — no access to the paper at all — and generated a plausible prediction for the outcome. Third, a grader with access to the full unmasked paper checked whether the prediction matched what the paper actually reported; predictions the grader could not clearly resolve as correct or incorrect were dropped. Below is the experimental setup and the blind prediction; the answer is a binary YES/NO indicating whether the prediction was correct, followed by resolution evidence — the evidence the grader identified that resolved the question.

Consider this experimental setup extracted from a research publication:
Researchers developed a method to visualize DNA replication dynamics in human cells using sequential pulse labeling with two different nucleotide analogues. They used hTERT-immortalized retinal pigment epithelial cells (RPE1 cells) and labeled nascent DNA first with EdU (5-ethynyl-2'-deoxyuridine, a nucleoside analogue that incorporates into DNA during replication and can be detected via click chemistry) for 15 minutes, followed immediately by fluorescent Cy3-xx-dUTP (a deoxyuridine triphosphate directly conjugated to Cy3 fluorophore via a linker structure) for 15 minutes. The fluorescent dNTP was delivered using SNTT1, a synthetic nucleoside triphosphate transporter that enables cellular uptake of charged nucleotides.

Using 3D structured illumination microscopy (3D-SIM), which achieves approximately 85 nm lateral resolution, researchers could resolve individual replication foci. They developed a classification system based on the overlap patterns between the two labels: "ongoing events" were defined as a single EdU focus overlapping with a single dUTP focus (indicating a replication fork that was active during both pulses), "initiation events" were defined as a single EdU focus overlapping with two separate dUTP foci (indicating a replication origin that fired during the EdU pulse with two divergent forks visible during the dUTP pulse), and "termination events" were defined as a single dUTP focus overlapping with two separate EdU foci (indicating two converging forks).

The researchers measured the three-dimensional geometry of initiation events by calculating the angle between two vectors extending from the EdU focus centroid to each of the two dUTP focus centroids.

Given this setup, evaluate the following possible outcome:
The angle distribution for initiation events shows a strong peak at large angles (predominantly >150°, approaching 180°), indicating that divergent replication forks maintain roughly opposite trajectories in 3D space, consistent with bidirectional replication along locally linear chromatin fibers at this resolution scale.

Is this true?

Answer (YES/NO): NO